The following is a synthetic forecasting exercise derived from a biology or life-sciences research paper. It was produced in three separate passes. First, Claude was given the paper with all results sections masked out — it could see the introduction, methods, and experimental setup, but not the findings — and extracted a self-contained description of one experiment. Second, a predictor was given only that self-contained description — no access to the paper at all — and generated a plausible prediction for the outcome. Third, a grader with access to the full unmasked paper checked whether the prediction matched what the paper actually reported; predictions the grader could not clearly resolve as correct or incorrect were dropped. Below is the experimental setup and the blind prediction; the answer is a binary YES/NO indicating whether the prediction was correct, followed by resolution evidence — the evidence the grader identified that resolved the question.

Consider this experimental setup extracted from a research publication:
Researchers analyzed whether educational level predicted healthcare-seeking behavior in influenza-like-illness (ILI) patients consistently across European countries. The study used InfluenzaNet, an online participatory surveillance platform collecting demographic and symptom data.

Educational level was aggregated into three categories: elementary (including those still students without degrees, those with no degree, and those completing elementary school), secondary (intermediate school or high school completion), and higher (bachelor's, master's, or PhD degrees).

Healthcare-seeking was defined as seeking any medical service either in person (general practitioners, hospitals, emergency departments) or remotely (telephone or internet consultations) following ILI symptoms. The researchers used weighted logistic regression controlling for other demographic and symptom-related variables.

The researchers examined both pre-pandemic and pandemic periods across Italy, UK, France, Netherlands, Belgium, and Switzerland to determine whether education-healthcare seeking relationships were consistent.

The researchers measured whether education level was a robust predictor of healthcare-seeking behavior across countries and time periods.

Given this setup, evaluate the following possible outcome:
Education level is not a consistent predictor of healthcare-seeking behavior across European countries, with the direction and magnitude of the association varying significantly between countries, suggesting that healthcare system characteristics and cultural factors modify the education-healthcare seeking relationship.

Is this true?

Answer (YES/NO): YES